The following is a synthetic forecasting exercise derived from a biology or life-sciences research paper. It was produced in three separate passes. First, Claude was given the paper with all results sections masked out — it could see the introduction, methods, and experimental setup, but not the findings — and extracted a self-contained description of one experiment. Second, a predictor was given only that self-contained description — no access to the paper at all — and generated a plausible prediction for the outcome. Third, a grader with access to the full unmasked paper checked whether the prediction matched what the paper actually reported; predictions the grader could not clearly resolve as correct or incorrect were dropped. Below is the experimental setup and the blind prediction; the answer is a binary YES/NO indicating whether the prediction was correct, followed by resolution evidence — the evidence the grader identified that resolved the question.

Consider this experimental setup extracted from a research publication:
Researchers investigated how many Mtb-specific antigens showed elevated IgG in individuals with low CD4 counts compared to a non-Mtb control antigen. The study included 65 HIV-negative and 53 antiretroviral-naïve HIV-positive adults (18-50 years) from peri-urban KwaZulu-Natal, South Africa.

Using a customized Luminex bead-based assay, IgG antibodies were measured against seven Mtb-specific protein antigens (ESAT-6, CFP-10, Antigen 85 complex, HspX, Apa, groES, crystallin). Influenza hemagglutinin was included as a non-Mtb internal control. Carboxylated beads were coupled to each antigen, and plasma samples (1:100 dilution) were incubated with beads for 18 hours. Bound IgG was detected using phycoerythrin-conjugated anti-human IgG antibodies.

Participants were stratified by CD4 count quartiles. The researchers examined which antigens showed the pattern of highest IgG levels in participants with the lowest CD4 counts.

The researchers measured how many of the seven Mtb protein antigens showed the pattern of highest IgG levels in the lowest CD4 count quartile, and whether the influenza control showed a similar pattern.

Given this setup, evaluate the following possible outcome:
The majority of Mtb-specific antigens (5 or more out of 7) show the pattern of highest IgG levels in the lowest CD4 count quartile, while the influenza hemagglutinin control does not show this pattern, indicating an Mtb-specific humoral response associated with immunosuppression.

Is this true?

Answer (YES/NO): YES